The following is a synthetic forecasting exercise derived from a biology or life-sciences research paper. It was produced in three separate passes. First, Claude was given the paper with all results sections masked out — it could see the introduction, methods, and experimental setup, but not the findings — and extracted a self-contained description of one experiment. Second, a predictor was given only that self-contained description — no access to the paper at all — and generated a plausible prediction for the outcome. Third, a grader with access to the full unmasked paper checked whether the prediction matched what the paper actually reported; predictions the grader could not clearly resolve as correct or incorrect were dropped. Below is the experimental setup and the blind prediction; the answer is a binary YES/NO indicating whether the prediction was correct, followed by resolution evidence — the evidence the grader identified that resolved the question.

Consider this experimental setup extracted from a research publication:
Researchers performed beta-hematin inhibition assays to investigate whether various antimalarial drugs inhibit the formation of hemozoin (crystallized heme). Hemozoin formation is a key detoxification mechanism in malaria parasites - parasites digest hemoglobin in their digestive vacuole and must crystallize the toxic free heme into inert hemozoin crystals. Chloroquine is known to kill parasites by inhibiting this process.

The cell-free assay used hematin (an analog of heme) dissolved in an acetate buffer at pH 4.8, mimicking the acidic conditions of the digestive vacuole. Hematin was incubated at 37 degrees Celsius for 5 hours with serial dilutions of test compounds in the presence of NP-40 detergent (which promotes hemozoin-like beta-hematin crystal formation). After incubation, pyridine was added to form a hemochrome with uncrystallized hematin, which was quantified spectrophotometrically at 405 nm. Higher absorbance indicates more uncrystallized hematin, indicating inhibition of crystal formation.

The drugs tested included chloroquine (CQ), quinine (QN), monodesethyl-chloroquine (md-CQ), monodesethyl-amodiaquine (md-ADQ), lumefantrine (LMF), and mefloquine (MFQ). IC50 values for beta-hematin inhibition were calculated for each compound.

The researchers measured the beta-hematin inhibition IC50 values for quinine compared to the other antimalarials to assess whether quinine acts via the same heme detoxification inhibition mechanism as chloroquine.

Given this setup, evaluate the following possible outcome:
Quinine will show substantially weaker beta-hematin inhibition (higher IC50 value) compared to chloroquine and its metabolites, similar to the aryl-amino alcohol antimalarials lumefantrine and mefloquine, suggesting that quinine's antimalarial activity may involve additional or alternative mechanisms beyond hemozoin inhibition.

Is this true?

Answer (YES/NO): NO